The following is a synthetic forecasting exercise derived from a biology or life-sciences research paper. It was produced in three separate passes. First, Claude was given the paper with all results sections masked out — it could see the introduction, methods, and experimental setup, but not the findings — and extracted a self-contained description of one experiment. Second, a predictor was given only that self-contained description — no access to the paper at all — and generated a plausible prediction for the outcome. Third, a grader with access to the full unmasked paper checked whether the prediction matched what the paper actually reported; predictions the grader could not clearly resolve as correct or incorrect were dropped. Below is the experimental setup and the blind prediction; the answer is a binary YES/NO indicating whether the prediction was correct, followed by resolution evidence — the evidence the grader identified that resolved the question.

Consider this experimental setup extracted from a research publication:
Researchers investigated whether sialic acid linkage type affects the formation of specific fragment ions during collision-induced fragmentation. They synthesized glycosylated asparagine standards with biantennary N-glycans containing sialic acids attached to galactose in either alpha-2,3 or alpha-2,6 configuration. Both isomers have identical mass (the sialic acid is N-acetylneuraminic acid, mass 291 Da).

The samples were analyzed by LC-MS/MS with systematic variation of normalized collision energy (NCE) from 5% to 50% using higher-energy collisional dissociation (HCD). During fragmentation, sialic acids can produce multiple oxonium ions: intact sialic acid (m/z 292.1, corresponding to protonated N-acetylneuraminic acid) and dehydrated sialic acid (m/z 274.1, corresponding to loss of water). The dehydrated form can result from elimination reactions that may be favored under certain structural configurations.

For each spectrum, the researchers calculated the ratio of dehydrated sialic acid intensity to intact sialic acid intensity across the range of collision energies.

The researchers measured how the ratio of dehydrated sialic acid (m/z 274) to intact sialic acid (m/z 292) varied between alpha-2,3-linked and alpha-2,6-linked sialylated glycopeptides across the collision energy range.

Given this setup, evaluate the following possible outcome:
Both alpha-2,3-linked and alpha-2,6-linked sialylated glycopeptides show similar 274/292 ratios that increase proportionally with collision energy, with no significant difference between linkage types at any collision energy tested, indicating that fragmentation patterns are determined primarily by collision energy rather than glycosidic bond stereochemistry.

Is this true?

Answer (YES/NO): NO